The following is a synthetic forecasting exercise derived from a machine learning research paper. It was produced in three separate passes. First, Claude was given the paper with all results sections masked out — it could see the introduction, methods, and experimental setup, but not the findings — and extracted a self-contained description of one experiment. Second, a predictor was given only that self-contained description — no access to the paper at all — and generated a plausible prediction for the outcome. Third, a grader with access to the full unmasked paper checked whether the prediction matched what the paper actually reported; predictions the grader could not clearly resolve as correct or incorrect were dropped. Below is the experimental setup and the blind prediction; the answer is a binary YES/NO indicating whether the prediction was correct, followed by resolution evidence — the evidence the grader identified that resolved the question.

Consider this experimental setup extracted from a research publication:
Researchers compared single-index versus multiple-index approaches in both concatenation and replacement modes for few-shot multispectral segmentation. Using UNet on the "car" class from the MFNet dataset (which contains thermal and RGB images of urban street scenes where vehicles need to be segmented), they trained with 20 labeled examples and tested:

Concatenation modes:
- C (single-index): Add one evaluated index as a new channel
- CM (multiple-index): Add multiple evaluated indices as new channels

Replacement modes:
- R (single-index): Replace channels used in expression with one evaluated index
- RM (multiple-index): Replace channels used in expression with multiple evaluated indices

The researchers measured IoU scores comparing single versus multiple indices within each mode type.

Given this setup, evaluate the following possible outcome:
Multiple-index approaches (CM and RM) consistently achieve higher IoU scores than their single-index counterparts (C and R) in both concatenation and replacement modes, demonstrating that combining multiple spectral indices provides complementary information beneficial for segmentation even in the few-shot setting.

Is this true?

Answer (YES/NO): NO